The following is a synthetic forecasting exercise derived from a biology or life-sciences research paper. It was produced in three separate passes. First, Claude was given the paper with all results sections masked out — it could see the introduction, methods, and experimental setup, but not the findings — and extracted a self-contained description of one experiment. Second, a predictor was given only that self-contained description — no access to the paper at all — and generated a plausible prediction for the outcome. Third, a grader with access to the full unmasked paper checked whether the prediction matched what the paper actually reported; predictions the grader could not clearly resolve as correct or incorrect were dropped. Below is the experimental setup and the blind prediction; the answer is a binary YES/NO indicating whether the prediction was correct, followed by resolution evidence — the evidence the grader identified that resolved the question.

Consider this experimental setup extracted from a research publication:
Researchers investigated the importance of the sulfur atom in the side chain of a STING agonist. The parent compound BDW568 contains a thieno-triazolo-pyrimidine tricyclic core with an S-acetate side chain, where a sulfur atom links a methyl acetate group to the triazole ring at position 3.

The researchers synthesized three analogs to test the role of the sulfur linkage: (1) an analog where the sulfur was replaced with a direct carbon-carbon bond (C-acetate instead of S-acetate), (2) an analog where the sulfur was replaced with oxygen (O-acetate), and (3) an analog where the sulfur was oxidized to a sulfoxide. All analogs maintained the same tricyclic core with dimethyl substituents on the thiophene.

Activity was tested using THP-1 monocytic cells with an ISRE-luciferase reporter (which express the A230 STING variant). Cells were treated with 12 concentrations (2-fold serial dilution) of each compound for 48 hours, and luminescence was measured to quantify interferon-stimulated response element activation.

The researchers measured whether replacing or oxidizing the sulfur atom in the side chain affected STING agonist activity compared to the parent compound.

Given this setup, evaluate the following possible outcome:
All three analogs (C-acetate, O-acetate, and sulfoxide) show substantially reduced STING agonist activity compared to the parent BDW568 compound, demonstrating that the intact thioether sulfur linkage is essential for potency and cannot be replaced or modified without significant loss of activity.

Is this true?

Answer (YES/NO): YES